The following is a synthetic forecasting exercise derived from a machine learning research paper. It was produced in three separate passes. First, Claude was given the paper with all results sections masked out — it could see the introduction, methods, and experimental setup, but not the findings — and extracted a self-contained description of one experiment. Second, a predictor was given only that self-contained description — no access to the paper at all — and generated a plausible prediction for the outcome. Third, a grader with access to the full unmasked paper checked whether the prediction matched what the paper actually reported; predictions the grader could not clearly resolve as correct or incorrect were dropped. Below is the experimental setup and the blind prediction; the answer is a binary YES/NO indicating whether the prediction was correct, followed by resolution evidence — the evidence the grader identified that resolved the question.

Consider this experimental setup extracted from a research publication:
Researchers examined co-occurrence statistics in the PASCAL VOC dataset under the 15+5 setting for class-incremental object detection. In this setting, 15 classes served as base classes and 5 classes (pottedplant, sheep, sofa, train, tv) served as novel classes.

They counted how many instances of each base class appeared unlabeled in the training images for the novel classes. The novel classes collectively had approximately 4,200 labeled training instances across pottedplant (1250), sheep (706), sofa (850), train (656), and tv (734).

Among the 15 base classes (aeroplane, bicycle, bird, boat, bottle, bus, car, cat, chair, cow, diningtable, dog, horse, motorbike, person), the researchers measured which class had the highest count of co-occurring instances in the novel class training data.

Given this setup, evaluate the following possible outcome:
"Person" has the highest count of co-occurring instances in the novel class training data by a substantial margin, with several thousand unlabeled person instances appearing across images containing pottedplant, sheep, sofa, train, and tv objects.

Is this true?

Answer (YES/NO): NO